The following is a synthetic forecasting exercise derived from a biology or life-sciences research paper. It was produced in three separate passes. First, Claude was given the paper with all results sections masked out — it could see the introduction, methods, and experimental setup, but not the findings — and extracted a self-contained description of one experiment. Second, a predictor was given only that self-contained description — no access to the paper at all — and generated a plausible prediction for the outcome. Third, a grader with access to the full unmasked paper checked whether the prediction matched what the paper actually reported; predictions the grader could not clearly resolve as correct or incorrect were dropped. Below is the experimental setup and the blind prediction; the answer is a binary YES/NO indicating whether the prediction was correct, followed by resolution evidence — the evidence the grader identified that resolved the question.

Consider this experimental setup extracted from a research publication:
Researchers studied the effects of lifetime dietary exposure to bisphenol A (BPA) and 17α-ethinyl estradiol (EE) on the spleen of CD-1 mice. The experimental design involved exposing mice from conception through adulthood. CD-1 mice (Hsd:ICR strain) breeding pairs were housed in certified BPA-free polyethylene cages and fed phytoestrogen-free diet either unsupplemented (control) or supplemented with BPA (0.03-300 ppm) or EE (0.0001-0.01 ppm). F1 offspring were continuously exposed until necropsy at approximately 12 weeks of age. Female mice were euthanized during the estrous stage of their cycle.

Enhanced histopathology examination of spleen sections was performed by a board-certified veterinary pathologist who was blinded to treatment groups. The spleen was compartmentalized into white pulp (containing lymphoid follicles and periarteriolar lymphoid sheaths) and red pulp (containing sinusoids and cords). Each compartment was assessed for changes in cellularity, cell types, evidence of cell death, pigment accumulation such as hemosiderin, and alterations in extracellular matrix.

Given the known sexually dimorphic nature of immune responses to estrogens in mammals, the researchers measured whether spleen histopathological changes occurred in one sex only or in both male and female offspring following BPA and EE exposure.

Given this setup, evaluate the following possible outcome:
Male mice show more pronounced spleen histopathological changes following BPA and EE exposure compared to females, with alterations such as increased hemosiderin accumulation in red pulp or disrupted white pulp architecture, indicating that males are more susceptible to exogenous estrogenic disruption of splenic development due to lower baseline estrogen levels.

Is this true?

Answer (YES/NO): NO